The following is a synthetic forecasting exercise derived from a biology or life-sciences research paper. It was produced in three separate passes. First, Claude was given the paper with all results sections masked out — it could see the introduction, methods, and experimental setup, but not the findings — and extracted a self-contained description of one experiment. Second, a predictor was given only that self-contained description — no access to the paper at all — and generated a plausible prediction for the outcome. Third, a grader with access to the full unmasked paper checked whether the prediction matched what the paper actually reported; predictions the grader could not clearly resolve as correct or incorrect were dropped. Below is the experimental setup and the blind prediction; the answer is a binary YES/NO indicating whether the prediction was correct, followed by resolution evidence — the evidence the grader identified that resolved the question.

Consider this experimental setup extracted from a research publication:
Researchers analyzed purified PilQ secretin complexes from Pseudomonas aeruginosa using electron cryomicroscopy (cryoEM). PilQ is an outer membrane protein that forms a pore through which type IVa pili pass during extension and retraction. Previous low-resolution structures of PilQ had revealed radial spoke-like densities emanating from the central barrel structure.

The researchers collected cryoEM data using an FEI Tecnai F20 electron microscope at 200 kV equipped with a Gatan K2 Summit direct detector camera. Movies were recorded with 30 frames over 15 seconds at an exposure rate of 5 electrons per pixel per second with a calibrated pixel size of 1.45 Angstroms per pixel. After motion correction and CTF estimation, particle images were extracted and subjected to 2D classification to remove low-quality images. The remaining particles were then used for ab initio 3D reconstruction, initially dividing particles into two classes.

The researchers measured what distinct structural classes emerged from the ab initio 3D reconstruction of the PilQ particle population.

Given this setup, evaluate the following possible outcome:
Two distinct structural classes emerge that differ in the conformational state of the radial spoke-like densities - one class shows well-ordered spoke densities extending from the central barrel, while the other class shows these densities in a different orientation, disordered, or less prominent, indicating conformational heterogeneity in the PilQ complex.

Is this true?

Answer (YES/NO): NO